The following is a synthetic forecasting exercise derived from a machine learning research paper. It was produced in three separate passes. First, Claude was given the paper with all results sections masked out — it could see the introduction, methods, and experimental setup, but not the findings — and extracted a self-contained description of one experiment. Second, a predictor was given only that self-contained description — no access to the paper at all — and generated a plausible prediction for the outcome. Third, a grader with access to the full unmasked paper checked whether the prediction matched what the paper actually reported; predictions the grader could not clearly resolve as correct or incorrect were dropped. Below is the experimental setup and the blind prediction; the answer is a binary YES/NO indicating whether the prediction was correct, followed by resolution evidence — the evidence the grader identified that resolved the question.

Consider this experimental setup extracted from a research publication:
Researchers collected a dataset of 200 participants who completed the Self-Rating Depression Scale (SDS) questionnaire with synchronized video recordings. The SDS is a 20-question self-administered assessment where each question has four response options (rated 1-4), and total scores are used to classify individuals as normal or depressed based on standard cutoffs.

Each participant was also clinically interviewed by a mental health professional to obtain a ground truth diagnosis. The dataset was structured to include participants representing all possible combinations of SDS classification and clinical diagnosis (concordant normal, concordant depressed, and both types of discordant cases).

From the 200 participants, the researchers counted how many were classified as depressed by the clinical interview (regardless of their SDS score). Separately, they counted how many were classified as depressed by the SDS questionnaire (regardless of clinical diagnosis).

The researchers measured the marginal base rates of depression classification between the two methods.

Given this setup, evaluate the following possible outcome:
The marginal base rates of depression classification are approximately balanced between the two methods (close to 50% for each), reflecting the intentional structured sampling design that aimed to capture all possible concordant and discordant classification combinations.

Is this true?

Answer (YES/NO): YES